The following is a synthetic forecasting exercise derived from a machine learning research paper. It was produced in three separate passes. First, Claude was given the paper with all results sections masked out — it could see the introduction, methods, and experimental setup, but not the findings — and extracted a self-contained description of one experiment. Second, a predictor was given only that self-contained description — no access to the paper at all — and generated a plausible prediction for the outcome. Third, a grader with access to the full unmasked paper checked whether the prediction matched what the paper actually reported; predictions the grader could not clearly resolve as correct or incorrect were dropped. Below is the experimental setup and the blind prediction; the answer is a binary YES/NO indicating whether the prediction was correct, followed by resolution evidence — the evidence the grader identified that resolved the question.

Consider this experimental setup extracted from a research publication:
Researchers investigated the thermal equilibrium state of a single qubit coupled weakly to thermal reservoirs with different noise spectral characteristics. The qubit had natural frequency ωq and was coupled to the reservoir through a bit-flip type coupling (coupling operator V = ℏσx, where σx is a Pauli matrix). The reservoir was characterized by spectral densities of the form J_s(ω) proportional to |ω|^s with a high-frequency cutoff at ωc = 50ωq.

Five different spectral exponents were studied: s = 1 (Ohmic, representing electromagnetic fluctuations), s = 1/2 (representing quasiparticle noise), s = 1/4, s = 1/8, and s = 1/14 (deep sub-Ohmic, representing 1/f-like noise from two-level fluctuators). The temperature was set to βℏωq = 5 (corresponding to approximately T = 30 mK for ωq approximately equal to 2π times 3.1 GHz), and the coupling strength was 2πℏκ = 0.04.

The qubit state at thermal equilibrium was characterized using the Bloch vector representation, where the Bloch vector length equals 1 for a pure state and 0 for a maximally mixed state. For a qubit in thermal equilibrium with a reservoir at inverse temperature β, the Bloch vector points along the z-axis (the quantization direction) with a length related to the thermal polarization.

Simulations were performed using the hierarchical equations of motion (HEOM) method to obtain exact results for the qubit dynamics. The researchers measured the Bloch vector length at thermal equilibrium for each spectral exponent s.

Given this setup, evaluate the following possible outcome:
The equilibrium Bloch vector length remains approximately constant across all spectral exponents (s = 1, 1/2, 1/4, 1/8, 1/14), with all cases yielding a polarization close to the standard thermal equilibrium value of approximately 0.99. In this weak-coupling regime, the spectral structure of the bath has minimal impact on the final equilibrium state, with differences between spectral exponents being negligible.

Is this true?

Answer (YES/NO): NO